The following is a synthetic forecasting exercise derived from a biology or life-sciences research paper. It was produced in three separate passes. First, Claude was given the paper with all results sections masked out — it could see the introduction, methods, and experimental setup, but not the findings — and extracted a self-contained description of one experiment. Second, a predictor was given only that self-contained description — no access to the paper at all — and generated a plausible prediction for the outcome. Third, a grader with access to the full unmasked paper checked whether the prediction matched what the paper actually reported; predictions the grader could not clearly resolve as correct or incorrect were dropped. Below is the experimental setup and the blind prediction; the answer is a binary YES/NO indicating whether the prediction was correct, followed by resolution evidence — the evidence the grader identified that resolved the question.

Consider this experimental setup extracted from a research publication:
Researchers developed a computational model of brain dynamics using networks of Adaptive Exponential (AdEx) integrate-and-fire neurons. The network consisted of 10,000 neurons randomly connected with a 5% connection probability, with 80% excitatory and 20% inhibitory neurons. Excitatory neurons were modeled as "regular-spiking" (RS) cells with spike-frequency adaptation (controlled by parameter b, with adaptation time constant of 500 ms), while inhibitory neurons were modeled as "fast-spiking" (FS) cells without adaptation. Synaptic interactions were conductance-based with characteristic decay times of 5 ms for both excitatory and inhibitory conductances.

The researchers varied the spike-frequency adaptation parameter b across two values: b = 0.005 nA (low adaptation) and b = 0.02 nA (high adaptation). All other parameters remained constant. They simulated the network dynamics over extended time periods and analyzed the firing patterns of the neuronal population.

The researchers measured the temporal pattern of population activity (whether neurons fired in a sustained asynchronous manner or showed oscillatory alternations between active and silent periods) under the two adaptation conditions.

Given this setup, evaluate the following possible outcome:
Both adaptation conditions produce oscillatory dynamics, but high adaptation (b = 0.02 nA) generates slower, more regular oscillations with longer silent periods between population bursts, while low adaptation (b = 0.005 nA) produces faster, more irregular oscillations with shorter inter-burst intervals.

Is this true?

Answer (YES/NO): NO